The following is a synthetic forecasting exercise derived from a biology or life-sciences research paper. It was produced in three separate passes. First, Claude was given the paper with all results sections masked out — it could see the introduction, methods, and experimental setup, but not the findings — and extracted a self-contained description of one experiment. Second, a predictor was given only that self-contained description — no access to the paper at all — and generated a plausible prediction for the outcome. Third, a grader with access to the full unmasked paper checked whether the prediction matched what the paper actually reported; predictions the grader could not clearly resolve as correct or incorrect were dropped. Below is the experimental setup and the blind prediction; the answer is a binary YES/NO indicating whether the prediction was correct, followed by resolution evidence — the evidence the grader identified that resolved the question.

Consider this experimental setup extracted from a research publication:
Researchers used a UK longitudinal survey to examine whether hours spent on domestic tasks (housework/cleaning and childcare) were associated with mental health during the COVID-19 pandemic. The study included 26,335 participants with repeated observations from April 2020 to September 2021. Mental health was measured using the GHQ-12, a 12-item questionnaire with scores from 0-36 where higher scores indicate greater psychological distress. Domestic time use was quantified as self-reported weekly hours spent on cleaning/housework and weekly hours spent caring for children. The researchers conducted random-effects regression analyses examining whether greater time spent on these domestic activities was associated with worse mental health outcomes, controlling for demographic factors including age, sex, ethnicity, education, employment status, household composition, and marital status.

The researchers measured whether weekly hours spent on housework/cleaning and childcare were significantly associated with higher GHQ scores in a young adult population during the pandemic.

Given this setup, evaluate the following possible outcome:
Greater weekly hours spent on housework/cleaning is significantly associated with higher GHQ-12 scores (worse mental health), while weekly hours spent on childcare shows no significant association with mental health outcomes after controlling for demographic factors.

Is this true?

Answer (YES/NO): NO